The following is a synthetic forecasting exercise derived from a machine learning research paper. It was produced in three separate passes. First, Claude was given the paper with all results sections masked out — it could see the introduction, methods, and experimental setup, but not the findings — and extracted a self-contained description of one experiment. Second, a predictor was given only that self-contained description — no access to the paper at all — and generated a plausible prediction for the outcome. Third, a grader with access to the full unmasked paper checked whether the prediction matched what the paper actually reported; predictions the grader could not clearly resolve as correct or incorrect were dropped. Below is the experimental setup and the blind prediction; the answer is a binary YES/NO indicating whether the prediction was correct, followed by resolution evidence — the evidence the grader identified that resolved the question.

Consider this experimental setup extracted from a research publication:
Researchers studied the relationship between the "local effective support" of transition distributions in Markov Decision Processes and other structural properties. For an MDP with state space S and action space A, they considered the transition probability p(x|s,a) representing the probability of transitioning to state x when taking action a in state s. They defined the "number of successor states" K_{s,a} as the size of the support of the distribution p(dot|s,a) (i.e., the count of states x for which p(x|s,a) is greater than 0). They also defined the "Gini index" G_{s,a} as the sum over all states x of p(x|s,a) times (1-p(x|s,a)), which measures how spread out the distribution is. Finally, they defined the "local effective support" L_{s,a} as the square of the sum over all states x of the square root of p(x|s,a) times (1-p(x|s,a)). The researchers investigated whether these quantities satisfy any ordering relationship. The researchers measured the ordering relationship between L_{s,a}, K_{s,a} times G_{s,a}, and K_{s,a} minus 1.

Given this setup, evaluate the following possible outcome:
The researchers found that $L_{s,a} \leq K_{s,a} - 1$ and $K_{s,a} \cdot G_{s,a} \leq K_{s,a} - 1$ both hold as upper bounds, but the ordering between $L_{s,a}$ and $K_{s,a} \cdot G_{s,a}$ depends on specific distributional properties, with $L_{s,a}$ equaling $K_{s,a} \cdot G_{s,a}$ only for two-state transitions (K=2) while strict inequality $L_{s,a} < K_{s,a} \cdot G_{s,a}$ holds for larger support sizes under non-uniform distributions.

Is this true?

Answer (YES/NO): NO